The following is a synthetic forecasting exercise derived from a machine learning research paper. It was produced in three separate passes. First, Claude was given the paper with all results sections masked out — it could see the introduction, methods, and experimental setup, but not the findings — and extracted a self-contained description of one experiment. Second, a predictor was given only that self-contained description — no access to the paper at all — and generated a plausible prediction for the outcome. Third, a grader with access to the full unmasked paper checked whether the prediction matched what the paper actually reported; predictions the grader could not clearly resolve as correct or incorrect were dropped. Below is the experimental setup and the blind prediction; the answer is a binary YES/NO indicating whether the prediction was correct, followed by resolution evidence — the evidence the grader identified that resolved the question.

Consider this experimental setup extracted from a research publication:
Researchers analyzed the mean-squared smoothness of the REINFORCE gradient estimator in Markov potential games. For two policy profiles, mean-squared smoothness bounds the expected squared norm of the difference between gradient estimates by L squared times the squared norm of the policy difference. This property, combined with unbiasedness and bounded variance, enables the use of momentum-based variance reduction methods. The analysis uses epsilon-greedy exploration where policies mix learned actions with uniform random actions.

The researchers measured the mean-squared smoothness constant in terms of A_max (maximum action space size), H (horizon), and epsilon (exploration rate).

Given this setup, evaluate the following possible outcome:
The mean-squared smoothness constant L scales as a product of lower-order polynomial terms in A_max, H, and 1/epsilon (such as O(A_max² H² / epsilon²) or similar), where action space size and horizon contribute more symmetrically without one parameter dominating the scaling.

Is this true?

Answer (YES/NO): YES